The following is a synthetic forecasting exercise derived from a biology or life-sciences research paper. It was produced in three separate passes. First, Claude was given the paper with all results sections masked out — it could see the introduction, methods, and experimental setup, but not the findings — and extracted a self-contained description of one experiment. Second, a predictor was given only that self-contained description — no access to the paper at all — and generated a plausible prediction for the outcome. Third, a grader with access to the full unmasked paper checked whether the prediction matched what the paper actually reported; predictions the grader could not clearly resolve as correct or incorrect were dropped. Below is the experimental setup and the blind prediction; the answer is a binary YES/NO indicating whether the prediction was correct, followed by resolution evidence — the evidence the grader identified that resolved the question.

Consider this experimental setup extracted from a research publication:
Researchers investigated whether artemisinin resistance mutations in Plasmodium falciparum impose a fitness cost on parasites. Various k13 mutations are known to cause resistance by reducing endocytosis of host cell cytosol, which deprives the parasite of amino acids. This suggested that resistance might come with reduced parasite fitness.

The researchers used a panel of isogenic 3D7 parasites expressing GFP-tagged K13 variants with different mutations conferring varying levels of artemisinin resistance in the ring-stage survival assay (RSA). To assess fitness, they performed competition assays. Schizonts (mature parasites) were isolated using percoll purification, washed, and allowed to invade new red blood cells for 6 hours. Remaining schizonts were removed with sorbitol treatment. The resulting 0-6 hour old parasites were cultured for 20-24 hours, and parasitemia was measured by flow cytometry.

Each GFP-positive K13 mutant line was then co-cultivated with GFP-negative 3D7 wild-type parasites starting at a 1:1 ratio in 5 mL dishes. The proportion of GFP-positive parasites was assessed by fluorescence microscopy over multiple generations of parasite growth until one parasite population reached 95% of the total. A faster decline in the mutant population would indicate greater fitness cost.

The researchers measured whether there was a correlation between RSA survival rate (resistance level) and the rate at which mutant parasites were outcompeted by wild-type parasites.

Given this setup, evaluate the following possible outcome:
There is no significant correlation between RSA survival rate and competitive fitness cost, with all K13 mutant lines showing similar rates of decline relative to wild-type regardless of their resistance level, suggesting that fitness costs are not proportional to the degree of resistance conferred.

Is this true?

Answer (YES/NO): NO